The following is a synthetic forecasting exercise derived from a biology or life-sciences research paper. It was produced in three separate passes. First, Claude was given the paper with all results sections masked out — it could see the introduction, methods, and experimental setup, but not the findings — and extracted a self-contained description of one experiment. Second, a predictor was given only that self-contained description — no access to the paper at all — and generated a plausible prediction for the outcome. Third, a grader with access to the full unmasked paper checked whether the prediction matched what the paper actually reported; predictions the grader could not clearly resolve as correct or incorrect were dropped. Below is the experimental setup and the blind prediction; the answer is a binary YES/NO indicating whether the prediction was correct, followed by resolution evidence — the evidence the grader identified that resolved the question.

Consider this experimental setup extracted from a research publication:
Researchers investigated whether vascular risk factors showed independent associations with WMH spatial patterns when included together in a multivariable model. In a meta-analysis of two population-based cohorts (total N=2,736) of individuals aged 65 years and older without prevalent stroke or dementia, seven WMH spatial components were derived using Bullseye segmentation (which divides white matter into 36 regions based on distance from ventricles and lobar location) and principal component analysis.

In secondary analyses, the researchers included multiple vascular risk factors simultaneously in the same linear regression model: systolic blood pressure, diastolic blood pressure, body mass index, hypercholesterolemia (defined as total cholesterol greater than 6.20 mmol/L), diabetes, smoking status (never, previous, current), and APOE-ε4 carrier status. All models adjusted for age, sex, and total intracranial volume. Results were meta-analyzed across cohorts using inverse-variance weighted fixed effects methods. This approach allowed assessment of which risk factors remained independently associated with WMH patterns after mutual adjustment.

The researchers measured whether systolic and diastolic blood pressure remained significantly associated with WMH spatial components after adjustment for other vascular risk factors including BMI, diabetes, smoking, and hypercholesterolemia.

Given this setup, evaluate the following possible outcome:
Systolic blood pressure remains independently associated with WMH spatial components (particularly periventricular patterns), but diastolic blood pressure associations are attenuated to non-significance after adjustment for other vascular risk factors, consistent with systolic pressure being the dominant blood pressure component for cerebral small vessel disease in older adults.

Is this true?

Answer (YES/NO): NO